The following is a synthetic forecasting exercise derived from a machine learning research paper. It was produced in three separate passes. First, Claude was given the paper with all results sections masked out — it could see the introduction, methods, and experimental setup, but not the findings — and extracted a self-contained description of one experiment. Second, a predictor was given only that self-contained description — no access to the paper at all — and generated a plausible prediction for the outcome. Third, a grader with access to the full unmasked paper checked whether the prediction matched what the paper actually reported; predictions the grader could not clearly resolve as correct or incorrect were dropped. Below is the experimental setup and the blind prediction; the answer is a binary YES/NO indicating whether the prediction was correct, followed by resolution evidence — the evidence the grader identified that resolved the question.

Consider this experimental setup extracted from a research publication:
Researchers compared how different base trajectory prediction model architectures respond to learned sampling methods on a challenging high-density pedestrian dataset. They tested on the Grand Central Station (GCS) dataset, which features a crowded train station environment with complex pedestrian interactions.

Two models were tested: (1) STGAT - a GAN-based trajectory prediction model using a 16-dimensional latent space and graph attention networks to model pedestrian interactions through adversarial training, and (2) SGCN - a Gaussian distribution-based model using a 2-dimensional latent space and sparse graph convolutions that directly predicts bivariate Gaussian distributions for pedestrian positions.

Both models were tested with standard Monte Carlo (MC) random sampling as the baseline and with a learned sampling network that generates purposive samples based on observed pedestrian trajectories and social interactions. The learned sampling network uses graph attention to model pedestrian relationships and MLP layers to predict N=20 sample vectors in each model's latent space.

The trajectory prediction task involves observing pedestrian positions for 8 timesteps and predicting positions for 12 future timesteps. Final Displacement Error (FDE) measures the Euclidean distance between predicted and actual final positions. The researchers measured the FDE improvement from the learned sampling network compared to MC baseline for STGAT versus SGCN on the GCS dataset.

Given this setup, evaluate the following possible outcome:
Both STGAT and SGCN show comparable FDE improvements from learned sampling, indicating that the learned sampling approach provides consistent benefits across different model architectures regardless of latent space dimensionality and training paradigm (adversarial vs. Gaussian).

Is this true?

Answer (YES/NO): NO